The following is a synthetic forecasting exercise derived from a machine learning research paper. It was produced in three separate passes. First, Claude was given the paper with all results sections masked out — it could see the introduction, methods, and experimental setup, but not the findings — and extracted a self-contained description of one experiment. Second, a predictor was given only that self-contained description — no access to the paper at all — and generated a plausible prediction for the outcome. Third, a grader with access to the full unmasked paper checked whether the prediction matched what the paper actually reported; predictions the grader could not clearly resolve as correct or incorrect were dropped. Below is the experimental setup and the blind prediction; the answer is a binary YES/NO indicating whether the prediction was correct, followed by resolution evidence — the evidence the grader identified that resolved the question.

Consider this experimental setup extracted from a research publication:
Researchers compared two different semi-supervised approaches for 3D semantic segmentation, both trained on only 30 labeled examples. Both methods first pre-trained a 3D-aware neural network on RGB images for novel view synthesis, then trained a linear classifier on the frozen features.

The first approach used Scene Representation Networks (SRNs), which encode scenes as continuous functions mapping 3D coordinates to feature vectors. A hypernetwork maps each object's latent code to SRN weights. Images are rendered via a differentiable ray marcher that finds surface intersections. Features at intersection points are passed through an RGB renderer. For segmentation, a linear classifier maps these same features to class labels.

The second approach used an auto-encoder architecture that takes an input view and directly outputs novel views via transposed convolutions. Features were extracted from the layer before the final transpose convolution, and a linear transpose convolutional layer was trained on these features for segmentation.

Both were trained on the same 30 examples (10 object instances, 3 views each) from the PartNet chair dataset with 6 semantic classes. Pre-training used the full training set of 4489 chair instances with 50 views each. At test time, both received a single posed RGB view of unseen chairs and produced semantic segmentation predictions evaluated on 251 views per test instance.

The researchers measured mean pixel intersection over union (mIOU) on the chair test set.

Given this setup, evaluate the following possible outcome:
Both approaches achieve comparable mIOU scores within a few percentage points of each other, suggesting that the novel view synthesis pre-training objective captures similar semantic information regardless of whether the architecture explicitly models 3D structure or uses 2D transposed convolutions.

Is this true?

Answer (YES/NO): NO